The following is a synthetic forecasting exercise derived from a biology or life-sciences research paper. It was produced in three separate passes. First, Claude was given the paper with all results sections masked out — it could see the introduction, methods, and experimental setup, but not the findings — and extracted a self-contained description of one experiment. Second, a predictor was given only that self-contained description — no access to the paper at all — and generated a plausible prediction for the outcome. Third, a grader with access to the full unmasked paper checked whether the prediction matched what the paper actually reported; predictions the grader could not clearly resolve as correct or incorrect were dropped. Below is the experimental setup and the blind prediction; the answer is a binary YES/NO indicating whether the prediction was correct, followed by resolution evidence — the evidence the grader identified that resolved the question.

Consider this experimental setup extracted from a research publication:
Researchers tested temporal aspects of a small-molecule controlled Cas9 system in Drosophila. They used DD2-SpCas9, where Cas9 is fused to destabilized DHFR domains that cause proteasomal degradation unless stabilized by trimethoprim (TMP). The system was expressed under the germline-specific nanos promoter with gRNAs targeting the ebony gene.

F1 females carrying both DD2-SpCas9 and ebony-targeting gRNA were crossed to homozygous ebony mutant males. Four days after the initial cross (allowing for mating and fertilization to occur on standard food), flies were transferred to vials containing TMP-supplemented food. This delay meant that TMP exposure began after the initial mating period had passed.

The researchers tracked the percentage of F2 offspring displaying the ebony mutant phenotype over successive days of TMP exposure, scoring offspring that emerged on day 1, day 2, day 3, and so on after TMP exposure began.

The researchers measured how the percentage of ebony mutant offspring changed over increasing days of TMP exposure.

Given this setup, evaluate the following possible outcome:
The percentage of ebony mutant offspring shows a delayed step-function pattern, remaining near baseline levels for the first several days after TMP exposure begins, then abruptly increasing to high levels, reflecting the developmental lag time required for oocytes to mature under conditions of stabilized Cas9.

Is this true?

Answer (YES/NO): NO